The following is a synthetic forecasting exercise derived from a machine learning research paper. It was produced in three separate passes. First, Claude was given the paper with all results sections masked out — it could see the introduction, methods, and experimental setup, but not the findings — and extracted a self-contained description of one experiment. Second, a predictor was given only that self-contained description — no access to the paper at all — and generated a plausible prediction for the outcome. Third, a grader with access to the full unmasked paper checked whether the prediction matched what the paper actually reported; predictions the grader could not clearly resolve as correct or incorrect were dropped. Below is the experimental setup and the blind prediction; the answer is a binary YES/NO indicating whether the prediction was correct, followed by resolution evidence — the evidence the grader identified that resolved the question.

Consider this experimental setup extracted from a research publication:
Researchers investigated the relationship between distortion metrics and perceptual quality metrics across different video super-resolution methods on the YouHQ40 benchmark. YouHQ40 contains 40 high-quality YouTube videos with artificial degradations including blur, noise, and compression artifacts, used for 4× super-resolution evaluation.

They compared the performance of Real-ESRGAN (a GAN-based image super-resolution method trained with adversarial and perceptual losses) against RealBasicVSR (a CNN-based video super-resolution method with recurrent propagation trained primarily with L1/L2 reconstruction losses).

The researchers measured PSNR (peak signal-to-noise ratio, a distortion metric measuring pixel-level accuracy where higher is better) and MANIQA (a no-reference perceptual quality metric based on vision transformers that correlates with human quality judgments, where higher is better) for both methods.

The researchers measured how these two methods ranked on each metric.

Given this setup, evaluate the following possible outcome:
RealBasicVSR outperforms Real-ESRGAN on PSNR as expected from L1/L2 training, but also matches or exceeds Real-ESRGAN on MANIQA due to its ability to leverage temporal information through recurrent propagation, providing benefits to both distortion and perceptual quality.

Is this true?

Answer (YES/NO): YES